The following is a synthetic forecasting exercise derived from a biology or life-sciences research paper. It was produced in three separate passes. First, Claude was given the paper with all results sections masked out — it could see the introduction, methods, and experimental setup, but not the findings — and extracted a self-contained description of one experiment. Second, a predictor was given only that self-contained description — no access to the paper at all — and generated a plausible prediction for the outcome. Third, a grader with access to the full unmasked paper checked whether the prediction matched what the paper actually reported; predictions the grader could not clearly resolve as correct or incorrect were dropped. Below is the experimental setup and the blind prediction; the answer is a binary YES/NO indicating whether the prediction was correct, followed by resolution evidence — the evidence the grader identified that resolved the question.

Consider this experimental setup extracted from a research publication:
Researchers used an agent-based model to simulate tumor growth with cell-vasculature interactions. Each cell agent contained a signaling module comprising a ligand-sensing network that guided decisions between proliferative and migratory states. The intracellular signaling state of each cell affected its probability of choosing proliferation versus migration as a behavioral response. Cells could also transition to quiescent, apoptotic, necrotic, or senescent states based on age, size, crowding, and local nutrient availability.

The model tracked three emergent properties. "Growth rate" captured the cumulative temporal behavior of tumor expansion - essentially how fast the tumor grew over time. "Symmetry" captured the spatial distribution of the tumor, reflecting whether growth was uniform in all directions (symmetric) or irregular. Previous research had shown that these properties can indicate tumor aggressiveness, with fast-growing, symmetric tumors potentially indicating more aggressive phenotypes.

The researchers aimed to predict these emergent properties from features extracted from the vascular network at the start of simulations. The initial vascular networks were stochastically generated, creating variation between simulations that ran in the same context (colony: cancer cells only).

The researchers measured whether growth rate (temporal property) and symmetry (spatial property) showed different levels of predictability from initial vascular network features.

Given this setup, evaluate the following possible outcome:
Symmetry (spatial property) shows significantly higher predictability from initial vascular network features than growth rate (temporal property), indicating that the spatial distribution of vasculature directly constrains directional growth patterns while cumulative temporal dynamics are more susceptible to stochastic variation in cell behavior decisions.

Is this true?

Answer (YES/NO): NO